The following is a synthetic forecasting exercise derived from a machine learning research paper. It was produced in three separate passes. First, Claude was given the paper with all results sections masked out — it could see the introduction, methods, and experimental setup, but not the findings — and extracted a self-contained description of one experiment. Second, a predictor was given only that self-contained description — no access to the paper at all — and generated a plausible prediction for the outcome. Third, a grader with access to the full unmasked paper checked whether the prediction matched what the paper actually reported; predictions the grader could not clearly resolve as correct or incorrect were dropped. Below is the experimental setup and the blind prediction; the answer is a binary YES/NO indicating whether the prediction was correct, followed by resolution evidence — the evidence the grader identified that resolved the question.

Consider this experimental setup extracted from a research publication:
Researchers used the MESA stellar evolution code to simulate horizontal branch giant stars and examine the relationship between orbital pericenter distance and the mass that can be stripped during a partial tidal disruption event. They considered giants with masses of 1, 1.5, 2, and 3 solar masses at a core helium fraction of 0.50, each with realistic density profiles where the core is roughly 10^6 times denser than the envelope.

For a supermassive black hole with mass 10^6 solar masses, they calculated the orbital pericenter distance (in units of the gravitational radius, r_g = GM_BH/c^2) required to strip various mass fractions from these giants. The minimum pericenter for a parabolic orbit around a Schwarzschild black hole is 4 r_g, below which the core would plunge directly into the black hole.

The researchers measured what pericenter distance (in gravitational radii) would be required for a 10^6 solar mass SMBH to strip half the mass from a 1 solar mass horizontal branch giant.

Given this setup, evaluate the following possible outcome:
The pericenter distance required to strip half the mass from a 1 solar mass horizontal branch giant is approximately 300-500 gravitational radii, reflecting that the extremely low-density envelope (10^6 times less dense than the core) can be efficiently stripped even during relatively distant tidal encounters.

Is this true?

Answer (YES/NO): NO